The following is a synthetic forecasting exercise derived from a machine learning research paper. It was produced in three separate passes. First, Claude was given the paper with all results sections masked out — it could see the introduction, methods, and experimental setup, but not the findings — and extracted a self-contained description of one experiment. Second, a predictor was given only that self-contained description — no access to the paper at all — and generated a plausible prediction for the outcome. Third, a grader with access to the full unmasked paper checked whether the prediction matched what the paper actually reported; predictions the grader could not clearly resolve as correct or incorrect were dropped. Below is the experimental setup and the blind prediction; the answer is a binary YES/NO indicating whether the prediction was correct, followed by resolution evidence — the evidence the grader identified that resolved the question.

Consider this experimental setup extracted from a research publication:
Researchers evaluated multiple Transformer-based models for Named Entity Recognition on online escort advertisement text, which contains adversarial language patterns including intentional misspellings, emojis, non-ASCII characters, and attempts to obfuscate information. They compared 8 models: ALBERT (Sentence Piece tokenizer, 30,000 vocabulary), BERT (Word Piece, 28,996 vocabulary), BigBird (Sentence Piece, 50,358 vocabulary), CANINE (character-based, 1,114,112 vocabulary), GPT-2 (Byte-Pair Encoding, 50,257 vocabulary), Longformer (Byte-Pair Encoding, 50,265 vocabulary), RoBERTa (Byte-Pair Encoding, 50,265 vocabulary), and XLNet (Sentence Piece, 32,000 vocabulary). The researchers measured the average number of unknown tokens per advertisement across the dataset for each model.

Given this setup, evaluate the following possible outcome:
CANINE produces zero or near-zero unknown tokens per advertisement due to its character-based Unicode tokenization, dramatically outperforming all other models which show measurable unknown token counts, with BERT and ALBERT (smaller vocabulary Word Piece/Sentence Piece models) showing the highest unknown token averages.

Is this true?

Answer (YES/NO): NO